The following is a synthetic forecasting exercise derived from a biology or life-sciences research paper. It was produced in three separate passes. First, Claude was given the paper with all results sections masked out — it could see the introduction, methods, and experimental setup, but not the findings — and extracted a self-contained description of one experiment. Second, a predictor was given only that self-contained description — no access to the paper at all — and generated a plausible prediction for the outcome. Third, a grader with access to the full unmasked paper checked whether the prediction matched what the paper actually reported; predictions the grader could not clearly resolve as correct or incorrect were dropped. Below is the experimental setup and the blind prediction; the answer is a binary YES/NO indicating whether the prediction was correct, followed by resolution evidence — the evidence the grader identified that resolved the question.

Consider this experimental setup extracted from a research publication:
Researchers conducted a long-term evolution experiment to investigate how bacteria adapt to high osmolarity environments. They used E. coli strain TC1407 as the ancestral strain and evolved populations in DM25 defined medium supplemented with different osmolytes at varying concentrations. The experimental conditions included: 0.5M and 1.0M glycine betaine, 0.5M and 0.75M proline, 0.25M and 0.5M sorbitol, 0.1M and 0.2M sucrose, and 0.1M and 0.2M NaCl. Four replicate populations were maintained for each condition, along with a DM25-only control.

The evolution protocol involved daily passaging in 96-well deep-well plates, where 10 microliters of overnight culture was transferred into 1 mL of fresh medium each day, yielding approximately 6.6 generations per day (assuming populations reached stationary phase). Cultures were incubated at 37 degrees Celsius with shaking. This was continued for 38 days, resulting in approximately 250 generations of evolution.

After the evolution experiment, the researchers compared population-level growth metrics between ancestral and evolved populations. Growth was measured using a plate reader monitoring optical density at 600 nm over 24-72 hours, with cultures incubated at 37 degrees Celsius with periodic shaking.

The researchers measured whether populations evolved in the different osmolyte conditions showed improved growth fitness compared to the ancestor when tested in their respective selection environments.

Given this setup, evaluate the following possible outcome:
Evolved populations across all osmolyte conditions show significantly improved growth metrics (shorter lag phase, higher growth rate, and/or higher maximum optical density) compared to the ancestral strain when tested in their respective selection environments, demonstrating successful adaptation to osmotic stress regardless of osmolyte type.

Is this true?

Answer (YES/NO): NO